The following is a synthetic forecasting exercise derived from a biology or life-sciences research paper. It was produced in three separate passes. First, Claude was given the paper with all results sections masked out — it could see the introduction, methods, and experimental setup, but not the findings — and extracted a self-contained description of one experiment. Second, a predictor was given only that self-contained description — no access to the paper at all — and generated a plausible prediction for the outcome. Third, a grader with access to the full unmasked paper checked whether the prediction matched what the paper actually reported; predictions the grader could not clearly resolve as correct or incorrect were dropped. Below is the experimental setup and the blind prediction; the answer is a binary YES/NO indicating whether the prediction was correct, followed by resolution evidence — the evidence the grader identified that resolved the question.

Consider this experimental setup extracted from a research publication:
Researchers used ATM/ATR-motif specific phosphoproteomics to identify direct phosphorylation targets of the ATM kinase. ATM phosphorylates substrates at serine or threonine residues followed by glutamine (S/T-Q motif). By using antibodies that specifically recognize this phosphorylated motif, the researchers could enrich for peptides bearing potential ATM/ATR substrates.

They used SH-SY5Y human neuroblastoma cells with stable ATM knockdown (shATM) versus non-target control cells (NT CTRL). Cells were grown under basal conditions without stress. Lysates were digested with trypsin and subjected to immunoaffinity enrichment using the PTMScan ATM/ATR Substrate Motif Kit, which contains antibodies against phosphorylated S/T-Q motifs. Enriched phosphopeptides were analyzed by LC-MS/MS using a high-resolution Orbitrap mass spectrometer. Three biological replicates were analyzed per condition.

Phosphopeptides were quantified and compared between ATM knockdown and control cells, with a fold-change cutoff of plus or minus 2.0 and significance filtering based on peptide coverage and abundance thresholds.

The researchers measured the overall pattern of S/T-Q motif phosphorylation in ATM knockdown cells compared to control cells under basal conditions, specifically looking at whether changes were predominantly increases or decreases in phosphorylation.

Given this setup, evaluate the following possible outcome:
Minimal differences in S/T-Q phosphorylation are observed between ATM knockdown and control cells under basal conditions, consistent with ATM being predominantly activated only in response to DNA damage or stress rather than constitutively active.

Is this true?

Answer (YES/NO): NO